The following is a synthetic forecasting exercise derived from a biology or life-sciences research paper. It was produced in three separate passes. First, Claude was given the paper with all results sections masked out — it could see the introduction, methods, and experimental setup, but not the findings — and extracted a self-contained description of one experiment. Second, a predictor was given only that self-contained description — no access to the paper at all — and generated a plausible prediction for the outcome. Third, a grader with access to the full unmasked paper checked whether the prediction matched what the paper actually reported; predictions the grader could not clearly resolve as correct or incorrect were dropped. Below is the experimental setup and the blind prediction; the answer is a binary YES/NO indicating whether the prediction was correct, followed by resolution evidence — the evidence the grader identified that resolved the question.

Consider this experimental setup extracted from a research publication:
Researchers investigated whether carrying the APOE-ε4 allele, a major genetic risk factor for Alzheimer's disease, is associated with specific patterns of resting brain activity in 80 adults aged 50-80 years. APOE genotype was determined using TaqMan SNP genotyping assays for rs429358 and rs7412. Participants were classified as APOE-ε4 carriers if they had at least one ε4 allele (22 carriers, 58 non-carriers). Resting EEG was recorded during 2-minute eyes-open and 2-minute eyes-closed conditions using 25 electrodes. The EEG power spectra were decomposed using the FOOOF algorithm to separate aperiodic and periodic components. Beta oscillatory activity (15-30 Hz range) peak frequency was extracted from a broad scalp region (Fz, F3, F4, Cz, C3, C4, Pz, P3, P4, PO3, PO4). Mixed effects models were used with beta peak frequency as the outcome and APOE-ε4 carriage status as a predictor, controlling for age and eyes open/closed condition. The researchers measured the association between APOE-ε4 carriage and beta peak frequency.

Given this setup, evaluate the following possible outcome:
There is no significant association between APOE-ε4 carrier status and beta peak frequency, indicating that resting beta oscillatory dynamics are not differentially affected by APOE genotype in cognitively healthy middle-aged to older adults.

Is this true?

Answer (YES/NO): NO